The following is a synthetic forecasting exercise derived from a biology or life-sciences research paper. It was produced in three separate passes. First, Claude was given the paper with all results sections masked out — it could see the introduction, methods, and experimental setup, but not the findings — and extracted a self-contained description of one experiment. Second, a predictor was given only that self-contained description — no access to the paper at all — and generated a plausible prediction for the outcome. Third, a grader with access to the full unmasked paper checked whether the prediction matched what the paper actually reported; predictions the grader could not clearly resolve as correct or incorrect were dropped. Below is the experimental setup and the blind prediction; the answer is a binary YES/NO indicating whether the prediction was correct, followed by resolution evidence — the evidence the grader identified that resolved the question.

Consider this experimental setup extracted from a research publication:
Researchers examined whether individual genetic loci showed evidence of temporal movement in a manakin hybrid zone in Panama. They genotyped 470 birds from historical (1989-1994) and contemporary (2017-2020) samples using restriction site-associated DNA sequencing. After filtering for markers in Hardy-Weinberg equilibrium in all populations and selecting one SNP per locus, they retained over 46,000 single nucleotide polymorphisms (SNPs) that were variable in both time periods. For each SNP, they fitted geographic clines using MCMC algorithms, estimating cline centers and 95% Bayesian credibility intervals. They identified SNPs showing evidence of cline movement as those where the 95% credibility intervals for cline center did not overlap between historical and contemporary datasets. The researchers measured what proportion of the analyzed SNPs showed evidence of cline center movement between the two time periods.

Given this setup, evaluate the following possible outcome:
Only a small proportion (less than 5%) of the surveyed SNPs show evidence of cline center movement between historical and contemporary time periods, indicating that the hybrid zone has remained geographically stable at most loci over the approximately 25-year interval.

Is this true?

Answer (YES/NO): YES